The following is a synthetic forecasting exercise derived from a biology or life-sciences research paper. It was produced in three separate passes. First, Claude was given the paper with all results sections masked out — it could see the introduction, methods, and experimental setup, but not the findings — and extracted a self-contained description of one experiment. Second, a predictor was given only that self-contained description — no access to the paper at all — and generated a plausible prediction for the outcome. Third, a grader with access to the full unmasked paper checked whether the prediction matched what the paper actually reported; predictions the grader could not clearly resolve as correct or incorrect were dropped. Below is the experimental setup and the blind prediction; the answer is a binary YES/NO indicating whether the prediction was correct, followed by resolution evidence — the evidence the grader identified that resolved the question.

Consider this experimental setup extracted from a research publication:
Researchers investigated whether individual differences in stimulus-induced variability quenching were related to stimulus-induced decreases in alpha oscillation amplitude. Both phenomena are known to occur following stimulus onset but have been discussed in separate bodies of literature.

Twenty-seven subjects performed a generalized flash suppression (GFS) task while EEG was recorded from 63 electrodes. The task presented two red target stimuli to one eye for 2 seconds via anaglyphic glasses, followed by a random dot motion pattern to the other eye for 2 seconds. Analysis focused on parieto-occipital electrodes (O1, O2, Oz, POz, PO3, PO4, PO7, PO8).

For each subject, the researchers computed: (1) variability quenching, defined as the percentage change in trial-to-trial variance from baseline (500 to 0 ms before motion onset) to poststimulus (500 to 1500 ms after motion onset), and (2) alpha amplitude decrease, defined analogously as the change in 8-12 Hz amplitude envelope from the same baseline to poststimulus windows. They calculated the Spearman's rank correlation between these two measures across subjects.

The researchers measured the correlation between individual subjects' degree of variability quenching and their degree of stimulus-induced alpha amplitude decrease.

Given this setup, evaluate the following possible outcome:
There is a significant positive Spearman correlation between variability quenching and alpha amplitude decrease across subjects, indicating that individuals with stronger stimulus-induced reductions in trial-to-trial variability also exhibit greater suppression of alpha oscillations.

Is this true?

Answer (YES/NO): YES